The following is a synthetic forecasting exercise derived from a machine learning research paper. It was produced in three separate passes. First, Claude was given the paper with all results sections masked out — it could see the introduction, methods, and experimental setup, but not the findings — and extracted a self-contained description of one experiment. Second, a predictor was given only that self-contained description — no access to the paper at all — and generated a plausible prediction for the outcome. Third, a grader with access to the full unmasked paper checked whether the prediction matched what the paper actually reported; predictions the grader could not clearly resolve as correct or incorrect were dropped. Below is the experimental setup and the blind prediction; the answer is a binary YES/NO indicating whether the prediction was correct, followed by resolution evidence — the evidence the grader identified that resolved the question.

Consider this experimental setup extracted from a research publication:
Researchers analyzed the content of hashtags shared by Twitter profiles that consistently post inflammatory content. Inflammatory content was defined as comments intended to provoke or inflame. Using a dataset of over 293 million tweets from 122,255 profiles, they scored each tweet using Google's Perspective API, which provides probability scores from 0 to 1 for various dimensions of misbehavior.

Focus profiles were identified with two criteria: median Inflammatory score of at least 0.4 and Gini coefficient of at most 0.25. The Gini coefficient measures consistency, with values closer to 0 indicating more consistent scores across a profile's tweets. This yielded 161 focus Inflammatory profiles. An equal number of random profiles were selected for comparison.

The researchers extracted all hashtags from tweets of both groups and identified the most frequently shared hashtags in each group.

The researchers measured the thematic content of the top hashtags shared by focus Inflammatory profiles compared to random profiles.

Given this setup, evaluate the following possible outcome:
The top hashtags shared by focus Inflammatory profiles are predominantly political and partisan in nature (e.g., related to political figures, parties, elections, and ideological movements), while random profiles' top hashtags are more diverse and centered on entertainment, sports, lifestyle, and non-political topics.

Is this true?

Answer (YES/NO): NO